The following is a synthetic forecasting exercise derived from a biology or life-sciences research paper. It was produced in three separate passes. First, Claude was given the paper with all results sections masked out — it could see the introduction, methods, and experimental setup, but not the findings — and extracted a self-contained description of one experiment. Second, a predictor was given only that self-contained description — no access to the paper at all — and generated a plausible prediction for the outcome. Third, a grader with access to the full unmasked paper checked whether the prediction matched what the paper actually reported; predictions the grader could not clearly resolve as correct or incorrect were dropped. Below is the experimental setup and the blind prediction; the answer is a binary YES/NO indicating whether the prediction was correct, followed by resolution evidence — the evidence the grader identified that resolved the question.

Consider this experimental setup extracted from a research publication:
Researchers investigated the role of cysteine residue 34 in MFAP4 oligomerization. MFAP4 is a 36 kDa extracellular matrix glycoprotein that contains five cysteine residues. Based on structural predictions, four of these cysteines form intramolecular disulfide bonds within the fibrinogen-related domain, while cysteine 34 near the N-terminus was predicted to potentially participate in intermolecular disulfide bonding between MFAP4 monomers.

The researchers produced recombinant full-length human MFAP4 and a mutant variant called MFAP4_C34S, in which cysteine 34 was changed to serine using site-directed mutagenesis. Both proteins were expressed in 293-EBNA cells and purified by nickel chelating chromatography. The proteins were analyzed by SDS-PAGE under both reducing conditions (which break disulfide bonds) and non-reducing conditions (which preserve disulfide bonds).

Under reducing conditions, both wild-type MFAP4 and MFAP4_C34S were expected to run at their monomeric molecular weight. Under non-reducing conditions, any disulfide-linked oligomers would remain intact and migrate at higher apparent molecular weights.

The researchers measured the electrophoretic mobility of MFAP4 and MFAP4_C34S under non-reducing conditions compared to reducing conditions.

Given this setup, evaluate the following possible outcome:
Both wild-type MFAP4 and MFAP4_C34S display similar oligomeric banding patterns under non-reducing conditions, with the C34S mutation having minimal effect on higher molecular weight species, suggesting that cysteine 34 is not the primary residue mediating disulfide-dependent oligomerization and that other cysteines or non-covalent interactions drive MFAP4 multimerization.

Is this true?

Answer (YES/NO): NO